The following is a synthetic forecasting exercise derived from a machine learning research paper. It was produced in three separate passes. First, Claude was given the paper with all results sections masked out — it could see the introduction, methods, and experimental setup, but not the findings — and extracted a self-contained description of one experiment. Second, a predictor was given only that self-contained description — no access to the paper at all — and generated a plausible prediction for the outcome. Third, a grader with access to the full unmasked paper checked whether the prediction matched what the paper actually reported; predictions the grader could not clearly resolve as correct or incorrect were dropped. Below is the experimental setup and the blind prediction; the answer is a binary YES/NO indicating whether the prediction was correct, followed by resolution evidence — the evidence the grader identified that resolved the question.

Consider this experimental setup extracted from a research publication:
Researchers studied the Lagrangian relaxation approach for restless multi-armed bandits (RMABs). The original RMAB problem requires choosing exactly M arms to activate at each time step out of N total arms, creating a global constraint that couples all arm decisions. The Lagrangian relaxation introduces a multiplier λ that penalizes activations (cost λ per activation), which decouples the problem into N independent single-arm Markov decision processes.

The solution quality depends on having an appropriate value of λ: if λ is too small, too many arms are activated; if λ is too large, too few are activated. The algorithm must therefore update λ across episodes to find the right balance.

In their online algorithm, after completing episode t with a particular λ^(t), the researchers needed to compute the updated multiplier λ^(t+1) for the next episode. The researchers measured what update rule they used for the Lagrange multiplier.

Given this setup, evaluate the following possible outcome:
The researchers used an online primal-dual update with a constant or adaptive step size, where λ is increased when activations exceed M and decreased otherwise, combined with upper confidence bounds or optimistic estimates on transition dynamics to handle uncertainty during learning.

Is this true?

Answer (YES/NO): NO